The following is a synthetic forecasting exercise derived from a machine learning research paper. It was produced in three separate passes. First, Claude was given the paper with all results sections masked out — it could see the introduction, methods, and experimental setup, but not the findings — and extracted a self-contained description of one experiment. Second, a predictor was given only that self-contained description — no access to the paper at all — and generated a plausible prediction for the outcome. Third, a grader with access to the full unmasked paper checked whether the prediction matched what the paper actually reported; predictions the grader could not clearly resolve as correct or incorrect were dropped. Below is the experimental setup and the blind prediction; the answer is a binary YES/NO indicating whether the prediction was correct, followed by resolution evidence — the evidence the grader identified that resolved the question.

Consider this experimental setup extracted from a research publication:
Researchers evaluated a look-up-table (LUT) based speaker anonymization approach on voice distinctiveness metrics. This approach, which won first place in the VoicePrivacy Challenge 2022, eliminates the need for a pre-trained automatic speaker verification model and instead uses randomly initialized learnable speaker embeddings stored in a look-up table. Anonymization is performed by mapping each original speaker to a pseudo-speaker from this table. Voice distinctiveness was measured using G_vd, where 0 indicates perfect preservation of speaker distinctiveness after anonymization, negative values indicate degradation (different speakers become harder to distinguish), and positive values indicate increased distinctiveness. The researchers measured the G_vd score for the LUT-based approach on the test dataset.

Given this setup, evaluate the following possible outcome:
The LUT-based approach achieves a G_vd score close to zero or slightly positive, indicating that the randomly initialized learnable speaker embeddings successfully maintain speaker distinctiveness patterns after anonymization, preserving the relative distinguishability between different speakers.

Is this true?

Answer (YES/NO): NO